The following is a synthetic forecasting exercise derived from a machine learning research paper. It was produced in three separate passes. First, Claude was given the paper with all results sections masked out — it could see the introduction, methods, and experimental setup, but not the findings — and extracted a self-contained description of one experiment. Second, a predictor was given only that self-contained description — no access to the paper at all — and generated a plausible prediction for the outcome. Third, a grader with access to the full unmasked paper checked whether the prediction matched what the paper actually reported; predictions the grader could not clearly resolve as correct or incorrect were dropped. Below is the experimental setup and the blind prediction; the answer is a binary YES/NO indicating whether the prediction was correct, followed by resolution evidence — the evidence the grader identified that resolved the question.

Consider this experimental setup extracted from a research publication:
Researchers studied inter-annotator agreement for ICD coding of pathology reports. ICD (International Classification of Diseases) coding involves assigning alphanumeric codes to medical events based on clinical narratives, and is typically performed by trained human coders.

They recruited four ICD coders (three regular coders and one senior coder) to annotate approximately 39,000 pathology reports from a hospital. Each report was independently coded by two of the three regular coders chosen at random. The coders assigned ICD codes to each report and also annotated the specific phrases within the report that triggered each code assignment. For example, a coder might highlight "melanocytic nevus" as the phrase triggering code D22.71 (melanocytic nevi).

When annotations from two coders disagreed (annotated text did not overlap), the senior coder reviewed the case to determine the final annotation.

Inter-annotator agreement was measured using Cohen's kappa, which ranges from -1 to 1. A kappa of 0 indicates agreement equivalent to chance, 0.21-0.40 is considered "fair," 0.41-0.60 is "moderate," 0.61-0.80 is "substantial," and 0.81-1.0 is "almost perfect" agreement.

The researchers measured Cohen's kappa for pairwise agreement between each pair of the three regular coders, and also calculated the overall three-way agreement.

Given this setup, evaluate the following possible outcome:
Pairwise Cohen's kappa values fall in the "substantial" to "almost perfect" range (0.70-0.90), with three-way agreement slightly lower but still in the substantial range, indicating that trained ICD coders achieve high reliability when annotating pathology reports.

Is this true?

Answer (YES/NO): NO